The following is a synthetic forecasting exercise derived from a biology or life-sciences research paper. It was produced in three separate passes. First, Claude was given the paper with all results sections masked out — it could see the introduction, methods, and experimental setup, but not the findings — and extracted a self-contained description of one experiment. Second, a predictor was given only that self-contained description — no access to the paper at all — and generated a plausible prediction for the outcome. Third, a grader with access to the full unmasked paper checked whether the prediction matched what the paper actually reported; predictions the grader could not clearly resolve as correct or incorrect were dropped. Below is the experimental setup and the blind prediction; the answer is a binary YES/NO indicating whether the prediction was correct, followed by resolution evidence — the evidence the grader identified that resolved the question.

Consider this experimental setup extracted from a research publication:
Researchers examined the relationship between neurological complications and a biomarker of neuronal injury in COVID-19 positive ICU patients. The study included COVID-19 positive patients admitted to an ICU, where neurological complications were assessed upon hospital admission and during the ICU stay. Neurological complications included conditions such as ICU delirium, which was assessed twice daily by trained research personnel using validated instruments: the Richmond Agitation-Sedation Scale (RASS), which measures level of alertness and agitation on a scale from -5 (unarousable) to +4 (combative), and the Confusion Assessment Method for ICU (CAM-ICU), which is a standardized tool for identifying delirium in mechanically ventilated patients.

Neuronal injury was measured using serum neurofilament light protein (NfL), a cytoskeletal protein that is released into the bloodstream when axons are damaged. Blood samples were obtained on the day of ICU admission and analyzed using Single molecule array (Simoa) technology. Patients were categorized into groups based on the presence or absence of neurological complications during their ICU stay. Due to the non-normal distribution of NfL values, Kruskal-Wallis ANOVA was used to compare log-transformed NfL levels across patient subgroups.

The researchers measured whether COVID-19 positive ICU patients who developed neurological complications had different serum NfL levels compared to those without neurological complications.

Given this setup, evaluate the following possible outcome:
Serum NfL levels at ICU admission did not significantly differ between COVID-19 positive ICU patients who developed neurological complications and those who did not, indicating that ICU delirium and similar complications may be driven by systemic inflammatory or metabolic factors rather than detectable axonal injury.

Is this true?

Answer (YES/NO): NO